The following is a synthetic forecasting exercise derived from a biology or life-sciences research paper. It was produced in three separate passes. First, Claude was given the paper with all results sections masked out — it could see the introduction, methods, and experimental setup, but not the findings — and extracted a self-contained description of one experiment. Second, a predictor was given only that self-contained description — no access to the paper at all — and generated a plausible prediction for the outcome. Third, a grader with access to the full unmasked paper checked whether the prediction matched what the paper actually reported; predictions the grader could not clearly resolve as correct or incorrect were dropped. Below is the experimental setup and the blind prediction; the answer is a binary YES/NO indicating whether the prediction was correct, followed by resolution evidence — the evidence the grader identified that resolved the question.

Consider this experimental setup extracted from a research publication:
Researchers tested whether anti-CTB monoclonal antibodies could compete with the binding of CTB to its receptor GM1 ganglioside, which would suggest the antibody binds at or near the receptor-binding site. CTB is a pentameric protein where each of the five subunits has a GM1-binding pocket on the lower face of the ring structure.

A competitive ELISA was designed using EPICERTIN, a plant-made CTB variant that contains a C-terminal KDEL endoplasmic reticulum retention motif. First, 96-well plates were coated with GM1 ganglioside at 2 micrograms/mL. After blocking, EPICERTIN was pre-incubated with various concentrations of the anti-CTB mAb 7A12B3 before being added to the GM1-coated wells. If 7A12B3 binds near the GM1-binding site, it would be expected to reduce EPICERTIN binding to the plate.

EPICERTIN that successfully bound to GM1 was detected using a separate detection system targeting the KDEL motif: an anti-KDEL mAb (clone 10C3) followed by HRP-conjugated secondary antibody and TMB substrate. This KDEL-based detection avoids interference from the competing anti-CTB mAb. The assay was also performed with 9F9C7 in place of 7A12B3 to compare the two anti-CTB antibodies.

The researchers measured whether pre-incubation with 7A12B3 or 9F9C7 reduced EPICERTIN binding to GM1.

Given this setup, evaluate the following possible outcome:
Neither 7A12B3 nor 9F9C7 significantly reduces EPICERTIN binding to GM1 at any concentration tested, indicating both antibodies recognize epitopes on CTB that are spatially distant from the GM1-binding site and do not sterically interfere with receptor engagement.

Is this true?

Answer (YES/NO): NO